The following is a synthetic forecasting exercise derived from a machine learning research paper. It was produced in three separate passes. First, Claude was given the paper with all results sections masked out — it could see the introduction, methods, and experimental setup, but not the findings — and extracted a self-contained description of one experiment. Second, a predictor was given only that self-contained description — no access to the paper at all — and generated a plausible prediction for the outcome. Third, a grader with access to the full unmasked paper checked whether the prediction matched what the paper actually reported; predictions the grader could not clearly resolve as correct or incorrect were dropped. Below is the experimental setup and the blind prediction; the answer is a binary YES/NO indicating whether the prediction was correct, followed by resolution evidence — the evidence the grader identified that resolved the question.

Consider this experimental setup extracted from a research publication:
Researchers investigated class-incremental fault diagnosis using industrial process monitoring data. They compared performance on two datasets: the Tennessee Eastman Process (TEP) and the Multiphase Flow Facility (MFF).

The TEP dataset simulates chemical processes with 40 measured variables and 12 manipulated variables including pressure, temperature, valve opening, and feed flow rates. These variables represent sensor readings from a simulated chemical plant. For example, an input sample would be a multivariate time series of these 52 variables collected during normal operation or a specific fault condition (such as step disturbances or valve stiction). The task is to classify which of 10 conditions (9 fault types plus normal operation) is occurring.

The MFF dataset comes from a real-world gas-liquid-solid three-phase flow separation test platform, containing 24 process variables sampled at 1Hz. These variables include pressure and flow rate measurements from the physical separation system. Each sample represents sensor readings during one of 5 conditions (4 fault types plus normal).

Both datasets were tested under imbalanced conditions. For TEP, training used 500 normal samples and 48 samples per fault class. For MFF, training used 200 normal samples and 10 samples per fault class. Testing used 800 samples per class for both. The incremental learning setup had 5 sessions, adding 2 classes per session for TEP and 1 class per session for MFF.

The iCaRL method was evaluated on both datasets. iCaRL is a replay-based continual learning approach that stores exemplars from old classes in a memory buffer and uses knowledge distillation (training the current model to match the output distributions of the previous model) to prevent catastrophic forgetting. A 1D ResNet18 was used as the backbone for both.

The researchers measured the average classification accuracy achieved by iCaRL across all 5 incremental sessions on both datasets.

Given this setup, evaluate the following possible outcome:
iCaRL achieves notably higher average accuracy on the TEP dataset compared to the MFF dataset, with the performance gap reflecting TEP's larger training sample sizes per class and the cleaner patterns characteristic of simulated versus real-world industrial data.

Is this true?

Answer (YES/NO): NO